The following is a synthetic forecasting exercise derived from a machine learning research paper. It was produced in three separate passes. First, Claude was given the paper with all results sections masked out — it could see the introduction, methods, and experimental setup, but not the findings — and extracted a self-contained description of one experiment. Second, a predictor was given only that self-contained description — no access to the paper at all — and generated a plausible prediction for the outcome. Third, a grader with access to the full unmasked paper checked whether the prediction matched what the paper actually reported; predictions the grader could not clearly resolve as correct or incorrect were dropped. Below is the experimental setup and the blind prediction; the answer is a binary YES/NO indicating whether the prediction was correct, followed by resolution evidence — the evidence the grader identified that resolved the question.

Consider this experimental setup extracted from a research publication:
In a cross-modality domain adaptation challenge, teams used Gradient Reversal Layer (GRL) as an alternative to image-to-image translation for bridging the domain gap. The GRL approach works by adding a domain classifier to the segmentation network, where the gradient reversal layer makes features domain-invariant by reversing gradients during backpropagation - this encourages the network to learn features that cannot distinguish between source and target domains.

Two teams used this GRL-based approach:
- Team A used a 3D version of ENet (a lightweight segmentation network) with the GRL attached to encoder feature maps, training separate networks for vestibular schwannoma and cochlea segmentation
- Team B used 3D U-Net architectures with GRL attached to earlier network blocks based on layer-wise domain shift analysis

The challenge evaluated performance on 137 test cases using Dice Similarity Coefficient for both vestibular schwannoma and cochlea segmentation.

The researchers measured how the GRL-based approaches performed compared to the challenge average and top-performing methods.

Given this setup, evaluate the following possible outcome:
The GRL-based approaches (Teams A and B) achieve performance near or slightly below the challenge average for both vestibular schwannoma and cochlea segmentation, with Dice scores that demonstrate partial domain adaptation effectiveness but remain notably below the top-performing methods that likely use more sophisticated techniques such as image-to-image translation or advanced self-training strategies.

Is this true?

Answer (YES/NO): NO